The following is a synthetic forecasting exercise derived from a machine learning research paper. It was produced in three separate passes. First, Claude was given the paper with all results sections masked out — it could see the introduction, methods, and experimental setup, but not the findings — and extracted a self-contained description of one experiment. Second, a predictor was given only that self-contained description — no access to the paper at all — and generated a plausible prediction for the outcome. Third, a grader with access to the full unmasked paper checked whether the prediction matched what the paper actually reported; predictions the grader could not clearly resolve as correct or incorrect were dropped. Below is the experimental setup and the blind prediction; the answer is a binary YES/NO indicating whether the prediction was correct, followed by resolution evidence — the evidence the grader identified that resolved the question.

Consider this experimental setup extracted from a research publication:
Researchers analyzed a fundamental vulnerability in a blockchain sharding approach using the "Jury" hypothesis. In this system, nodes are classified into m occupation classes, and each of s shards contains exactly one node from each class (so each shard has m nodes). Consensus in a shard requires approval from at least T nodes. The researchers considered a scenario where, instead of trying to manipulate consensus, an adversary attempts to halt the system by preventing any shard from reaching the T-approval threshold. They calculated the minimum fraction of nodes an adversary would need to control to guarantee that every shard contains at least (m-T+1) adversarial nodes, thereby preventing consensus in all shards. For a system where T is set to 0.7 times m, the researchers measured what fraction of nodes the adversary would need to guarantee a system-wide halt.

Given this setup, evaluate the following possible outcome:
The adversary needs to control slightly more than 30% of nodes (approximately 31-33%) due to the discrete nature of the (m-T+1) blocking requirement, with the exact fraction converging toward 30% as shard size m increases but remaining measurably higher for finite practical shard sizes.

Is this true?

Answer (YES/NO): YES